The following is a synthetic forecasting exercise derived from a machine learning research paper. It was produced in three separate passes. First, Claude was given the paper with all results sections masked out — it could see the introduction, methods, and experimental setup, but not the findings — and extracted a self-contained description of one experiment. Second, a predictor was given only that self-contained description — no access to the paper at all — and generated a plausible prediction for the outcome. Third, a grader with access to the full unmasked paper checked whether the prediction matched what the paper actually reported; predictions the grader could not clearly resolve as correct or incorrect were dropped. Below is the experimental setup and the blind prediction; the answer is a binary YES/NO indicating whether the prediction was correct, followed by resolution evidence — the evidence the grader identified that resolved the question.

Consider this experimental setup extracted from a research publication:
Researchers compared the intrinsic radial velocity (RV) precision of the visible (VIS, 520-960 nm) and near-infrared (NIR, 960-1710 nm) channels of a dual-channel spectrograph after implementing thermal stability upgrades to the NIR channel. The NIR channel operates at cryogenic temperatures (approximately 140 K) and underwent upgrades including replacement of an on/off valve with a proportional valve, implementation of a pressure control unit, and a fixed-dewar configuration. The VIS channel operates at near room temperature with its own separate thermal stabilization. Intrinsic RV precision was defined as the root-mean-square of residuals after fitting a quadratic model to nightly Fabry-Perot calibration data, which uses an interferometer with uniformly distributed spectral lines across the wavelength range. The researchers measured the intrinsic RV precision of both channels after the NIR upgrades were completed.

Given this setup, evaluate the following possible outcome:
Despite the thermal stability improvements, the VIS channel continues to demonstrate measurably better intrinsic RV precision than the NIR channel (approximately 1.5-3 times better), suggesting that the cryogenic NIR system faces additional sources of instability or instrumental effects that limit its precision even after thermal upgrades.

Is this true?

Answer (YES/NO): NO